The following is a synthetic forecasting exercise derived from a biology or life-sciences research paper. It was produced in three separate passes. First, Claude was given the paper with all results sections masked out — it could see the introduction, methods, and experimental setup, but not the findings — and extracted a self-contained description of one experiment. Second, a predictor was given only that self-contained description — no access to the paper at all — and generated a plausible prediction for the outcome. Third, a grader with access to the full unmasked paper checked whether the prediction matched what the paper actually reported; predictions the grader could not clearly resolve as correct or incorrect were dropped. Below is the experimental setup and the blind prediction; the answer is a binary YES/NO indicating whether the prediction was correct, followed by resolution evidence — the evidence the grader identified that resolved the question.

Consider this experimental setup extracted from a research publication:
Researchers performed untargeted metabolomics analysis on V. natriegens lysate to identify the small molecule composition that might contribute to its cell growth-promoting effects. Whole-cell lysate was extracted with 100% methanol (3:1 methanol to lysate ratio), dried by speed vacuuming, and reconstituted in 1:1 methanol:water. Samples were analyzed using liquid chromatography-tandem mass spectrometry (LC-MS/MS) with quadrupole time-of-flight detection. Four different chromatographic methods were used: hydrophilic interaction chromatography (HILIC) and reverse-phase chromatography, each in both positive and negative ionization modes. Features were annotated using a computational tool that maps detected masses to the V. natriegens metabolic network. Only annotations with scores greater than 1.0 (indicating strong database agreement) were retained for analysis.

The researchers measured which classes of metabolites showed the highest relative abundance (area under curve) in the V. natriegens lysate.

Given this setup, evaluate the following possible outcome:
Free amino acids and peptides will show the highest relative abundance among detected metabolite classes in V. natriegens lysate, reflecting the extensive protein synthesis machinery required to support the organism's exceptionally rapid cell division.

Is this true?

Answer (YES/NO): NO